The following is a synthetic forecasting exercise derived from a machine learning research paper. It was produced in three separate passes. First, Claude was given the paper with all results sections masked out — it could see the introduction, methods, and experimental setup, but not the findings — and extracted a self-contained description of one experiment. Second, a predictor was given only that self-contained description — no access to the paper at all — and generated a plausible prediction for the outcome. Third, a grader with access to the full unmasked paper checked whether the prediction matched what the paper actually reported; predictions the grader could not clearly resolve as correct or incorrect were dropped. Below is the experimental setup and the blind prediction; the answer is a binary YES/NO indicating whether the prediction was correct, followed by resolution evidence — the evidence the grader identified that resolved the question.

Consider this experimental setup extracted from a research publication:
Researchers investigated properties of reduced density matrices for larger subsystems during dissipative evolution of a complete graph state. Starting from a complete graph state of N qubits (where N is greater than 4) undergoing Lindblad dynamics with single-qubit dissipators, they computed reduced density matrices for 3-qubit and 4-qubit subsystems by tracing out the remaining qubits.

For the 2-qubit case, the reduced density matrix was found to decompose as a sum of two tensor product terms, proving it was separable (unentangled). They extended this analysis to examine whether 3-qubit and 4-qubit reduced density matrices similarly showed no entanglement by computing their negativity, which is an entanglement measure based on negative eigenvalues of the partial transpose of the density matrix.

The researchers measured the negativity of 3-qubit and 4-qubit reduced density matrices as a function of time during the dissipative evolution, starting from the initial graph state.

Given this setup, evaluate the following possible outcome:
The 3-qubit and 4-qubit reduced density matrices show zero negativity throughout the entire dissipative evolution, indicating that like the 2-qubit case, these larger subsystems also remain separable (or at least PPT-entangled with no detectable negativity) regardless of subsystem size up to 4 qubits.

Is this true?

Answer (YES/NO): YES